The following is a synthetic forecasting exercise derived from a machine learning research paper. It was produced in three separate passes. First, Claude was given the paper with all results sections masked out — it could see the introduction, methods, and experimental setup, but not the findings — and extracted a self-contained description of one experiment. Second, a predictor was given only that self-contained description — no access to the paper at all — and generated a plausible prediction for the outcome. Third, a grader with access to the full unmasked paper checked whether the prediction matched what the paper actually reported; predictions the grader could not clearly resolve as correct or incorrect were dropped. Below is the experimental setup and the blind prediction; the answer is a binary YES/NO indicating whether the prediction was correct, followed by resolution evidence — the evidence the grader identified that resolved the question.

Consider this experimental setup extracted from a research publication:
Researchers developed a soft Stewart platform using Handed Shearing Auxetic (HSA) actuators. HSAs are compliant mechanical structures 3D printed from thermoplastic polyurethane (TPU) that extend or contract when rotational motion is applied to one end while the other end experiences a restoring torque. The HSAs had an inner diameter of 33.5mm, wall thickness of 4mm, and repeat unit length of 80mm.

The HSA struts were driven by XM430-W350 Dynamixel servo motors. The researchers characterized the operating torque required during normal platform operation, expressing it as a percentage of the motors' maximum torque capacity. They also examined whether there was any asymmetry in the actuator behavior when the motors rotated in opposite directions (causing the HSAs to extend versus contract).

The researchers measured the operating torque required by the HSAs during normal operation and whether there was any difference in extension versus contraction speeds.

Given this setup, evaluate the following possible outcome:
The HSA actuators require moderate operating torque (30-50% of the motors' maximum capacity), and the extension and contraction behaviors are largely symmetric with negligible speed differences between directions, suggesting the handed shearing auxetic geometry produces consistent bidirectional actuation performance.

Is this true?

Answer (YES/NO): NO